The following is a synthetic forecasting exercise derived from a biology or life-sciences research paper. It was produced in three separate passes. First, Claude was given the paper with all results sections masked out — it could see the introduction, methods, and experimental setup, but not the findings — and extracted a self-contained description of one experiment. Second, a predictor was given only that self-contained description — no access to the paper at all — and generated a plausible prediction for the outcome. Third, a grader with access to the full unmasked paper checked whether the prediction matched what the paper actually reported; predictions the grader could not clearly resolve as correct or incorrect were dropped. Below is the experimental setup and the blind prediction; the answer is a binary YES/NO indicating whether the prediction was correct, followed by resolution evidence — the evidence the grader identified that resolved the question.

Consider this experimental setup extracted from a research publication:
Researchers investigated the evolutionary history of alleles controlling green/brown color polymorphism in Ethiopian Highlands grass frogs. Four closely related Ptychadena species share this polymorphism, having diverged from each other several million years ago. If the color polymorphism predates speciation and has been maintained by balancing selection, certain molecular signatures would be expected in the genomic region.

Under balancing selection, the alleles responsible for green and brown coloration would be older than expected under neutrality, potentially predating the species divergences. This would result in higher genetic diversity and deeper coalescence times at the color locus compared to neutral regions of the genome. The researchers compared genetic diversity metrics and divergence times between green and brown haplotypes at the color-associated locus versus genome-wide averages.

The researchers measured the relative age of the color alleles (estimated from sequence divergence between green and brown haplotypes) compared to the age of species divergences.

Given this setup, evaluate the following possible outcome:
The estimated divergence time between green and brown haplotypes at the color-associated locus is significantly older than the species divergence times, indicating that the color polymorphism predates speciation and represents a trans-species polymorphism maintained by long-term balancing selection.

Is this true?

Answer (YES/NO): YES